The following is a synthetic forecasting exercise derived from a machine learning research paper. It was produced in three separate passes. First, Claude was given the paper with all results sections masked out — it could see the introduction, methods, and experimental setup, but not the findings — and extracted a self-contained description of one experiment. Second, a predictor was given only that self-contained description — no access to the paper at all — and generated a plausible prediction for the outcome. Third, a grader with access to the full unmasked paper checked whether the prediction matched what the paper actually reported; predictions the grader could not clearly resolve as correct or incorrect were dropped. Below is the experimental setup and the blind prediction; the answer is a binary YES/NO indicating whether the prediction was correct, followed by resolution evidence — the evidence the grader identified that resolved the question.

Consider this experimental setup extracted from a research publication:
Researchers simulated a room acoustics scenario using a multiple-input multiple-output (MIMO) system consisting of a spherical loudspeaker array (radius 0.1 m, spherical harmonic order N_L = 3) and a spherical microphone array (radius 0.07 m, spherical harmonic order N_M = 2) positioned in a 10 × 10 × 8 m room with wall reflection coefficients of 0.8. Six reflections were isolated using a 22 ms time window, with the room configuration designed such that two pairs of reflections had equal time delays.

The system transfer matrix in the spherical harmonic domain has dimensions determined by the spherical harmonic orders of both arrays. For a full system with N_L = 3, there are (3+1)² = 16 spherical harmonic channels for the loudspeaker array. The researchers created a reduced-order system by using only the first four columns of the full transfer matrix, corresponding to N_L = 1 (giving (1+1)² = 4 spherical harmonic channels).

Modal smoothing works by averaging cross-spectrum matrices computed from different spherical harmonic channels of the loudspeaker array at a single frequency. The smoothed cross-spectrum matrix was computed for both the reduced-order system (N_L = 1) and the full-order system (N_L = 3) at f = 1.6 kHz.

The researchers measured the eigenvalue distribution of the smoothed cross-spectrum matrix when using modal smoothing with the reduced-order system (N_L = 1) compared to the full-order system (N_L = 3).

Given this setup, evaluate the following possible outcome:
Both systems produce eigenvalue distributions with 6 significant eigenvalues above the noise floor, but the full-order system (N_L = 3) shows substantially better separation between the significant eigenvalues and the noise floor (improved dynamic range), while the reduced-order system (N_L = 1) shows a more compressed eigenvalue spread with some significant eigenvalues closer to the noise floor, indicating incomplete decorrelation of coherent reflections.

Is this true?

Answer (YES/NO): NO